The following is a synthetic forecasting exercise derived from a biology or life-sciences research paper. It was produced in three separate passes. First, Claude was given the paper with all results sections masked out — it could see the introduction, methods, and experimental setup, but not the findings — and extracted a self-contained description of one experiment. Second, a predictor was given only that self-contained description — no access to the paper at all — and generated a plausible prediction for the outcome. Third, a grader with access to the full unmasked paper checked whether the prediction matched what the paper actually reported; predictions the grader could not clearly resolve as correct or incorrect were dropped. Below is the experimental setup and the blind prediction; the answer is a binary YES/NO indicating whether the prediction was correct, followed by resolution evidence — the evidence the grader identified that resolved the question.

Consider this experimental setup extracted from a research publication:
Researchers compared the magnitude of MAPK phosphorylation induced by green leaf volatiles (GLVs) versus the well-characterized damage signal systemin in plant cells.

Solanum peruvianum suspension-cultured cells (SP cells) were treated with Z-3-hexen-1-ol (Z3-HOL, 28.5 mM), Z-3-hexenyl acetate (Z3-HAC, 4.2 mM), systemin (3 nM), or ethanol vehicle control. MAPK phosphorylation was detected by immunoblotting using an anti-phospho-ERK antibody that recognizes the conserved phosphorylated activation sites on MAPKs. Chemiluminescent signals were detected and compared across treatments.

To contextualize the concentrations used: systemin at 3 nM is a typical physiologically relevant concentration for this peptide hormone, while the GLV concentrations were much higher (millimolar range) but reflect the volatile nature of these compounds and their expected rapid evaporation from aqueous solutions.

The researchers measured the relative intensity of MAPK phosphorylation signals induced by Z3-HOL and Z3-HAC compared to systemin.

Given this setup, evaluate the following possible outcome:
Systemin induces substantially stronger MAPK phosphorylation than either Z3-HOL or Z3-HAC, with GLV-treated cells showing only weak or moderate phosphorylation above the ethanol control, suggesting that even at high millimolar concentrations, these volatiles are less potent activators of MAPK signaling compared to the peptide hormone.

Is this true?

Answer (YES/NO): NO